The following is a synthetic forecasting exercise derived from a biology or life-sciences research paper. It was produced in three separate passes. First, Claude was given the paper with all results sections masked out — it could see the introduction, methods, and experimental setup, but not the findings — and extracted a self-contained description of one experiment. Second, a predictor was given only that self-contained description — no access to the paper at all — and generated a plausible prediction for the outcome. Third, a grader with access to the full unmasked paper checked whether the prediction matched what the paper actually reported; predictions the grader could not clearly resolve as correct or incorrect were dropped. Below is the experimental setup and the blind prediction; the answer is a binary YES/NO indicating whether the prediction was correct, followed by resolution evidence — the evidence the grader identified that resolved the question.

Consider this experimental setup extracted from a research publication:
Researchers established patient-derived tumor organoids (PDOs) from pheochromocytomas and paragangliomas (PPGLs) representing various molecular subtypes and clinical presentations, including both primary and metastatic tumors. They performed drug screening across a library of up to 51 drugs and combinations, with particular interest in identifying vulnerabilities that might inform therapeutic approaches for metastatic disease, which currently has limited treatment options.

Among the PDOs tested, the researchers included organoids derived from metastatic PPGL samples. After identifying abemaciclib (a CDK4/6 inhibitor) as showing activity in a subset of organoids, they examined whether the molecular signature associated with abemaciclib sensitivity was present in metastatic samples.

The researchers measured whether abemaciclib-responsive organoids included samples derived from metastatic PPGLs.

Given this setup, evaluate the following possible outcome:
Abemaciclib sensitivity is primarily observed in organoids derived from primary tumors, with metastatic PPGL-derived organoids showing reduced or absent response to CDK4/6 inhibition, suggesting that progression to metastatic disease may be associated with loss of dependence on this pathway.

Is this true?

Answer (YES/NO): NO